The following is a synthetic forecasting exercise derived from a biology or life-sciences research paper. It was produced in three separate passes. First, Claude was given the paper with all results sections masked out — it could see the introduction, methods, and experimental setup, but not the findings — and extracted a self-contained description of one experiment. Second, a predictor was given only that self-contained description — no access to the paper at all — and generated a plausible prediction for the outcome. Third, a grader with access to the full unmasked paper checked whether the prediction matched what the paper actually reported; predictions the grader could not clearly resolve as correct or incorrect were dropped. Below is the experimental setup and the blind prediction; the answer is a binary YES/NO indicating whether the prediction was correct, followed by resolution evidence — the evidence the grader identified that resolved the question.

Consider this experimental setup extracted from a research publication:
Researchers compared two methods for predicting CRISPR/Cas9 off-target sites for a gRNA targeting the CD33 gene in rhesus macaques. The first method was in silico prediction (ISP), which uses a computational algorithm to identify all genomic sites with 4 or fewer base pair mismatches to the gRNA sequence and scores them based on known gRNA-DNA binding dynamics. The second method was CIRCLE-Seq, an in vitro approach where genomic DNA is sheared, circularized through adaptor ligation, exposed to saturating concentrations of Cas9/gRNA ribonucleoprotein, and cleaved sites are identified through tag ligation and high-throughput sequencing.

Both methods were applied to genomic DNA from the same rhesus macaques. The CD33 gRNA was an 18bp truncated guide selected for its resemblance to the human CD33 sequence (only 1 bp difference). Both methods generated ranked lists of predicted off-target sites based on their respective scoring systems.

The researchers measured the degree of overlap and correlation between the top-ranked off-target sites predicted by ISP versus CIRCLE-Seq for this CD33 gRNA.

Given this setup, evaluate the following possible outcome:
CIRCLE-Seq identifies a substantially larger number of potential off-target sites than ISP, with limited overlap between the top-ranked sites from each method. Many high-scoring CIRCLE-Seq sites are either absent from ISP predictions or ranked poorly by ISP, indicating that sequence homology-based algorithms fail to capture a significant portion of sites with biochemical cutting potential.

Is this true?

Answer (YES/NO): NO